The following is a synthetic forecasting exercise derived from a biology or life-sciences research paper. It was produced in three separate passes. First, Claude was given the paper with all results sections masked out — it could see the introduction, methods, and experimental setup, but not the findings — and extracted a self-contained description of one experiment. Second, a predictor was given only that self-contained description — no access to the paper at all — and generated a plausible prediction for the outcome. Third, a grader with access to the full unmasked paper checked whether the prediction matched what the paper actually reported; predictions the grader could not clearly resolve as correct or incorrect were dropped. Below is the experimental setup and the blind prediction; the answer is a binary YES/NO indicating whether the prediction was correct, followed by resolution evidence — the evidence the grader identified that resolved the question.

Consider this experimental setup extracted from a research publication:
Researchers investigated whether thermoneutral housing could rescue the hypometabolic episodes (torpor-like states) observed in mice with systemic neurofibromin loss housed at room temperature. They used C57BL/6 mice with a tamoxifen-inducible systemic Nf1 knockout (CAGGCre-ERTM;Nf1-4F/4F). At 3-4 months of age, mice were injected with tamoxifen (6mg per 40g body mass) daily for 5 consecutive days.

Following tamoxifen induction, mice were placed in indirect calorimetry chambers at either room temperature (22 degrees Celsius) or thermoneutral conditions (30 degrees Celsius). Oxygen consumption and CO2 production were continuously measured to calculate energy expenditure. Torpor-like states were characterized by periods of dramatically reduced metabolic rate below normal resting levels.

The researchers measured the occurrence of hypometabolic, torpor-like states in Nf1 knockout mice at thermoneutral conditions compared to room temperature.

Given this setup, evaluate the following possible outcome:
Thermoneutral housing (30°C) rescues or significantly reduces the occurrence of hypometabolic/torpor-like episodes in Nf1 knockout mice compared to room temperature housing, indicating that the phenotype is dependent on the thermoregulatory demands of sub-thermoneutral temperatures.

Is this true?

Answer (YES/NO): YES